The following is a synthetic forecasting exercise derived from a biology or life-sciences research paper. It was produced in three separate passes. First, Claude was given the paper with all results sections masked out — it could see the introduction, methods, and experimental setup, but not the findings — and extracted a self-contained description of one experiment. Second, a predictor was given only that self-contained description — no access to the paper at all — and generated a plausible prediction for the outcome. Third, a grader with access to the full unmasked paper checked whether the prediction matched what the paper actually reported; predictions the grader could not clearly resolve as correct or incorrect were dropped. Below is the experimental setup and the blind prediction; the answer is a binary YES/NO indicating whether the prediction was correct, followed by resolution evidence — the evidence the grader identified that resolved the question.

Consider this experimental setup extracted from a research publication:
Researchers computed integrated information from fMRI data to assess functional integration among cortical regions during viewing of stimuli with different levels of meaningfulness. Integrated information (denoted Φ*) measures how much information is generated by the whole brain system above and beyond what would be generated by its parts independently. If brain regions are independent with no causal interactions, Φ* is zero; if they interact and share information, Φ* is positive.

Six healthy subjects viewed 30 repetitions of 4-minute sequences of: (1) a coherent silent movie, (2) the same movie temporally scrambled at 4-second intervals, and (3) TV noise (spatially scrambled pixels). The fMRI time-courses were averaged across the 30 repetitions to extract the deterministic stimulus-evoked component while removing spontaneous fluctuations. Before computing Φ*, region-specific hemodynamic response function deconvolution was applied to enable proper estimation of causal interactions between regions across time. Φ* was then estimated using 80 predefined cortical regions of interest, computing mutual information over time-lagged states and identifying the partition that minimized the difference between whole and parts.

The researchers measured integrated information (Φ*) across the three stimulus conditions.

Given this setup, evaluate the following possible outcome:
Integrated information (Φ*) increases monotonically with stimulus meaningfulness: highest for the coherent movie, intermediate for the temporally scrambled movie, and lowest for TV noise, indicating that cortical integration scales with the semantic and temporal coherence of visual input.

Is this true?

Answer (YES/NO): YES